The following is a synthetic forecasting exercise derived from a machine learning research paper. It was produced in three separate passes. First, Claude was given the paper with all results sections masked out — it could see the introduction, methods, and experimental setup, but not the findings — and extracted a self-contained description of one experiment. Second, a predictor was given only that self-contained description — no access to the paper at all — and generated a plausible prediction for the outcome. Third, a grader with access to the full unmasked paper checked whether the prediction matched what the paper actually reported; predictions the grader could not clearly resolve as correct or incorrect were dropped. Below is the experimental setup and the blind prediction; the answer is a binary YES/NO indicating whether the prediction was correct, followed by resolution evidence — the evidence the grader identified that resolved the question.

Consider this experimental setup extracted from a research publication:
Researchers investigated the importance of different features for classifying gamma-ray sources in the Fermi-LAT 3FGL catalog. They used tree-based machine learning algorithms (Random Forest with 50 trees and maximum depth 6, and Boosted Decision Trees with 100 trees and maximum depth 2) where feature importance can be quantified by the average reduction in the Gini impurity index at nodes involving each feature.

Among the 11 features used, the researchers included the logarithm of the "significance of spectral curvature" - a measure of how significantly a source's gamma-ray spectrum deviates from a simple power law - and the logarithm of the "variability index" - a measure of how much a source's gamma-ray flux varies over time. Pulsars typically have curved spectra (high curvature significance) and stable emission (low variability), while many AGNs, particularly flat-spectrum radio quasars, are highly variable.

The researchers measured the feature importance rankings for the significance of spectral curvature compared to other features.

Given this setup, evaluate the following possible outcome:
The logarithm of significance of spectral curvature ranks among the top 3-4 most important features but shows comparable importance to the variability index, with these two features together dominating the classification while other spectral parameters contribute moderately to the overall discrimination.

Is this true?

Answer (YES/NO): NO